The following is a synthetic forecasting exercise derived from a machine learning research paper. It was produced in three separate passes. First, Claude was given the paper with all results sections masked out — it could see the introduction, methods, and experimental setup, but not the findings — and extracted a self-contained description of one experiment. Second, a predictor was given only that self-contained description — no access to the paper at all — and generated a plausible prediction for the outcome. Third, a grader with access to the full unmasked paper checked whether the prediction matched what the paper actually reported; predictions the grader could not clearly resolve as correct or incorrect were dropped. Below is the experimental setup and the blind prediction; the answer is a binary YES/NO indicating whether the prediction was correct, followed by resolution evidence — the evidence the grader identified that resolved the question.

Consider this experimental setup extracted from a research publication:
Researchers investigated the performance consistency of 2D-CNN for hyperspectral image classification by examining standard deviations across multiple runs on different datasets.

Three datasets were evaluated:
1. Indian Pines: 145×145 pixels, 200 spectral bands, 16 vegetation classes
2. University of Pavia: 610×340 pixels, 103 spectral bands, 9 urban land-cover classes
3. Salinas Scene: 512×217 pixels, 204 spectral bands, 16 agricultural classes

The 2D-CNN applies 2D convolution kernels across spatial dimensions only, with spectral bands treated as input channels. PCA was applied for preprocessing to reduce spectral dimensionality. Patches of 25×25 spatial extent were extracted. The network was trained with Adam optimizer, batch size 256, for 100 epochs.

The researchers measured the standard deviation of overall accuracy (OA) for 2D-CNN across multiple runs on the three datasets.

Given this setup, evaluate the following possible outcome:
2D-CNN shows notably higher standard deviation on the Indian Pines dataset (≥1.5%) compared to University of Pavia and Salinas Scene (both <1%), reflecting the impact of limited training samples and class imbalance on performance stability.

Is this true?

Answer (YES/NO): NO